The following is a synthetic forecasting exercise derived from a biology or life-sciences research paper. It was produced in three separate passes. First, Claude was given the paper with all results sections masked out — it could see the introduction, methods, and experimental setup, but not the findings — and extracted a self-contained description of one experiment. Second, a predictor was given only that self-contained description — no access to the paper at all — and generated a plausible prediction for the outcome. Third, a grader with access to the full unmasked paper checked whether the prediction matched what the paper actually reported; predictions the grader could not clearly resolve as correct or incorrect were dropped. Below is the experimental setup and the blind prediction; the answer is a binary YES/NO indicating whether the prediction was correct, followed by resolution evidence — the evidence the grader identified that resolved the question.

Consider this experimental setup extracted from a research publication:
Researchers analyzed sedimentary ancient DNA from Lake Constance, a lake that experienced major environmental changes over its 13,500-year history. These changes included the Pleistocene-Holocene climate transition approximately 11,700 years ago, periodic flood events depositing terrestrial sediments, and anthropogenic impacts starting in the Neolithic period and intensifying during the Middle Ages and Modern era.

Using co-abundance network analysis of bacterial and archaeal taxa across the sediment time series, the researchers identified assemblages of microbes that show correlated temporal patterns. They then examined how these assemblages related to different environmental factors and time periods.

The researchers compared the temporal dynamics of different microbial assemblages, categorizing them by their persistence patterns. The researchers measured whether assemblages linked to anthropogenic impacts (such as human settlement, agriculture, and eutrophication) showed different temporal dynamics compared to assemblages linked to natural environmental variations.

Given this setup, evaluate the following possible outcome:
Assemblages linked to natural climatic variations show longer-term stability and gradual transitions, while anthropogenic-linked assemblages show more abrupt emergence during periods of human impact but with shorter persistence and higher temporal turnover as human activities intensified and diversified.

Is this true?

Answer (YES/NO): NO